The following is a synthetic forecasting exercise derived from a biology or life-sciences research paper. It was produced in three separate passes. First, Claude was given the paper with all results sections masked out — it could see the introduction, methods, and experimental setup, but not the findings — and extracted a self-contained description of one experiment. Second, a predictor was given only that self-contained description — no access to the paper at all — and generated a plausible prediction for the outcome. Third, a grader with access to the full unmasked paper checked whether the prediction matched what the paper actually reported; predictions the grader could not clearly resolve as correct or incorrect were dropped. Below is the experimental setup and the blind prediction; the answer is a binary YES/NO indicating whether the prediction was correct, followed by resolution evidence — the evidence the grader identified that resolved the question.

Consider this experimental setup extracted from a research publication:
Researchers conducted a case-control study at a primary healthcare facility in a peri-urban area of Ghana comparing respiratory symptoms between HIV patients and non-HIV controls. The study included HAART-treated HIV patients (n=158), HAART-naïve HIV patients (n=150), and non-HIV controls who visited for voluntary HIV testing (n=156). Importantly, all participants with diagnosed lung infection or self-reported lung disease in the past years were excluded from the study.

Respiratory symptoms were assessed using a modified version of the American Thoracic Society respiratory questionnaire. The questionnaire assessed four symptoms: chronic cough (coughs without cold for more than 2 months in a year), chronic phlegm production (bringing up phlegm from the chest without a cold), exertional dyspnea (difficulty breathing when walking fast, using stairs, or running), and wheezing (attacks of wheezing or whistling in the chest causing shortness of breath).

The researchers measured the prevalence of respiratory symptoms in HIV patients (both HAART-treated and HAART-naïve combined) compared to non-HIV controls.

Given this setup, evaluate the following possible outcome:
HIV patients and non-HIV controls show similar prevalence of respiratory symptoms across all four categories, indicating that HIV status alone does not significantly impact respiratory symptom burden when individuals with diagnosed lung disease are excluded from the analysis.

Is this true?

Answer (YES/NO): NO